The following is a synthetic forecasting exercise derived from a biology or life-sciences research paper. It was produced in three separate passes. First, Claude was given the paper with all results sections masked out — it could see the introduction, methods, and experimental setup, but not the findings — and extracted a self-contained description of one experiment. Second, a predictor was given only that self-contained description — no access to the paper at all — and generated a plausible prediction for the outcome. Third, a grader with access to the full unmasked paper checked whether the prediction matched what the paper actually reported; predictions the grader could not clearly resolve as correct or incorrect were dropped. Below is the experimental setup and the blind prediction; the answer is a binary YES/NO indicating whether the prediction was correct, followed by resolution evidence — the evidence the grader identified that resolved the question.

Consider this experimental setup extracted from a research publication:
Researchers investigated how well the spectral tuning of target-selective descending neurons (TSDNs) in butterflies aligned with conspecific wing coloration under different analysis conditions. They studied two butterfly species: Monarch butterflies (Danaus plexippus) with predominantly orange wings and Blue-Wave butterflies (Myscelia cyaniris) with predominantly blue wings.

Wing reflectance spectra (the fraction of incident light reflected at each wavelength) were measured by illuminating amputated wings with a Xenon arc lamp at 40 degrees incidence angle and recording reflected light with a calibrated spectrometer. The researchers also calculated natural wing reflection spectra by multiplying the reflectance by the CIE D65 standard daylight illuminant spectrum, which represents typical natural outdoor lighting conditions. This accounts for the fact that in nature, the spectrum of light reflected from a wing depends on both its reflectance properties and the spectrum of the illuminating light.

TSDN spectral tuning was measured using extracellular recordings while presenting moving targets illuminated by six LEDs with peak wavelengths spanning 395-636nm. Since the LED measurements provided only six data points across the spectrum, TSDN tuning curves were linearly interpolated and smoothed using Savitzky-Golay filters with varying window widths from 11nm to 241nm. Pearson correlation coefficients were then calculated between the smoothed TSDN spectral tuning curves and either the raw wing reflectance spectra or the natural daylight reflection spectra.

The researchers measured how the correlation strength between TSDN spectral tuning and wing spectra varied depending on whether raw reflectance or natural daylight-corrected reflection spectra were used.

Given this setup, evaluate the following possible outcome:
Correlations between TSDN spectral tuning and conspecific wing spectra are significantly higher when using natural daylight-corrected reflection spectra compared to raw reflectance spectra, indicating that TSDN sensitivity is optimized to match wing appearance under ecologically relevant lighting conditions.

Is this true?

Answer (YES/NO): NO